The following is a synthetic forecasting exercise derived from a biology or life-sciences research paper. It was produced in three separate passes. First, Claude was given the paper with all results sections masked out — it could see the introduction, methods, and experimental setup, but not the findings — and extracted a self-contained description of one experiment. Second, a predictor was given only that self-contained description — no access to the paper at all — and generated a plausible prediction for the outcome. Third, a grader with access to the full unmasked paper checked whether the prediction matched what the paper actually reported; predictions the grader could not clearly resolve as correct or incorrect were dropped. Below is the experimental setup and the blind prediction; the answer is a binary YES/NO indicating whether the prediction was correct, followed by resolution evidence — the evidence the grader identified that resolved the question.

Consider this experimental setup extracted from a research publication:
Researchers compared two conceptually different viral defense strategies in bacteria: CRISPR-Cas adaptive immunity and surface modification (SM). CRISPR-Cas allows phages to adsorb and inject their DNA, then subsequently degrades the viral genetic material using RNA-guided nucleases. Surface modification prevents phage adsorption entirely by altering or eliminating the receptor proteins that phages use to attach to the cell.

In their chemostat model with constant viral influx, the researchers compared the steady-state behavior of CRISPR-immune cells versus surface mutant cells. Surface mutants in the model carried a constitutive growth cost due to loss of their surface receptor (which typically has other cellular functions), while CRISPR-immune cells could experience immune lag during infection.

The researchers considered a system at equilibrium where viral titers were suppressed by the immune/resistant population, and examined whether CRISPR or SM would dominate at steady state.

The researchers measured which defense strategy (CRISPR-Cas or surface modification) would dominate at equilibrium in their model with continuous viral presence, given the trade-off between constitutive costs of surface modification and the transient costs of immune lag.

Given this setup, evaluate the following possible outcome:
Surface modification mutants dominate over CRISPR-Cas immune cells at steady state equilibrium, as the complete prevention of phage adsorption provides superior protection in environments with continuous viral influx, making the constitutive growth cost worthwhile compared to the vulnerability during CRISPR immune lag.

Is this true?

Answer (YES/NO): NO